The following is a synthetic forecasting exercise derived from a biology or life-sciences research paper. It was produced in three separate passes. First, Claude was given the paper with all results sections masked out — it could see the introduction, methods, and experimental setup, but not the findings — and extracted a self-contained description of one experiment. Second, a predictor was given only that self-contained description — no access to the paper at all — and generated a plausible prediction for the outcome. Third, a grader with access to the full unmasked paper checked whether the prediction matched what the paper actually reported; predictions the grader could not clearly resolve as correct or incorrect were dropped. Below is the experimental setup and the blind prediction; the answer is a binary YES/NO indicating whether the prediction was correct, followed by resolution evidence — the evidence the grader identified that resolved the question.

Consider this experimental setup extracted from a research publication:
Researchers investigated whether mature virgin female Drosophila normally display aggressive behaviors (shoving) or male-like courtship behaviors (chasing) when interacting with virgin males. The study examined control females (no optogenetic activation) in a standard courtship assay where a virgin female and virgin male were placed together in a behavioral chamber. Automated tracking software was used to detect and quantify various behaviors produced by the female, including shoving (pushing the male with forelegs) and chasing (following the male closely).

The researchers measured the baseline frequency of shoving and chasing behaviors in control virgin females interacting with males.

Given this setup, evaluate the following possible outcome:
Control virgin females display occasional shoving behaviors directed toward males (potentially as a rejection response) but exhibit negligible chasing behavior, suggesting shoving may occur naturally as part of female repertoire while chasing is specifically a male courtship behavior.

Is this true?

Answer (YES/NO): NO